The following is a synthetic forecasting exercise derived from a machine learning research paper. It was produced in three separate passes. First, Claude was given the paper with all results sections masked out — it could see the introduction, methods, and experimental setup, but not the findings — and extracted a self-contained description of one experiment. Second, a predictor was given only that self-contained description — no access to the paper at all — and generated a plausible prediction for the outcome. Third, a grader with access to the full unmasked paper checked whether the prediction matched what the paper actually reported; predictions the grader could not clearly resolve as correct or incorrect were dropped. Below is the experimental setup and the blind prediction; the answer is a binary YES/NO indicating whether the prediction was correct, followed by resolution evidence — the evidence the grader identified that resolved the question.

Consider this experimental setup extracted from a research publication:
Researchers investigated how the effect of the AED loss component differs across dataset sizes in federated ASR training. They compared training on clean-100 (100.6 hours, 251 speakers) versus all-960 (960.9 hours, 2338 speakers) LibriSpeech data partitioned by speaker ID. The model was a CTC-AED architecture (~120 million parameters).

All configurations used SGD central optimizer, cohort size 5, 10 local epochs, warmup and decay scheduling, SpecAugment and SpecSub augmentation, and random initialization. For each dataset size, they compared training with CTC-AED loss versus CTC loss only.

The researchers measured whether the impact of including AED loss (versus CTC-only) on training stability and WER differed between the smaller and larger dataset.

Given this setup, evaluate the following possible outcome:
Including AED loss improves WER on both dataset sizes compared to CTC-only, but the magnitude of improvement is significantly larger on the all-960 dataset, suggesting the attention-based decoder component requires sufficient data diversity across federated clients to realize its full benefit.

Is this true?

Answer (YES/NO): NO